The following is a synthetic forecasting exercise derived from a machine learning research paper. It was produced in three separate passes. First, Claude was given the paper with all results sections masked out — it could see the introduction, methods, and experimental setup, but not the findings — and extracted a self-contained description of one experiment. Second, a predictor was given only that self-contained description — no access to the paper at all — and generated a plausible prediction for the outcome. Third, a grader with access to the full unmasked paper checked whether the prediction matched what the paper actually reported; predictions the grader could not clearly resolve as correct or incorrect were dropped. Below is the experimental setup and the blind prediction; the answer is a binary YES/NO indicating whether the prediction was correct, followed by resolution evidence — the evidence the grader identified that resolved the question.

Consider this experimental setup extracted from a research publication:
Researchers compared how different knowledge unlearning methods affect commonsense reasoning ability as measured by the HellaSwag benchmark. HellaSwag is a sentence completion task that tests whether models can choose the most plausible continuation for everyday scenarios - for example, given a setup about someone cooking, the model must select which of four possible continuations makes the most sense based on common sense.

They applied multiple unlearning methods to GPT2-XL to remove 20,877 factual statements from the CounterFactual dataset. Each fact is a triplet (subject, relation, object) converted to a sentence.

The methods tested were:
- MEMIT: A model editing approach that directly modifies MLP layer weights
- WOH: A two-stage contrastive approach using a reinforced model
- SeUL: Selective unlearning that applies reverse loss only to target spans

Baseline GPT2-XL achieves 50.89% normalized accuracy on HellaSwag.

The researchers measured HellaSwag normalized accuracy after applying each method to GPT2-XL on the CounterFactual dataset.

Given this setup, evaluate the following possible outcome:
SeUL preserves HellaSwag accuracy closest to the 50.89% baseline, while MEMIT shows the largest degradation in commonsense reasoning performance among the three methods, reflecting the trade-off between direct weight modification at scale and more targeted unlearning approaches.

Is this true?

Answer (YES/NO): NO